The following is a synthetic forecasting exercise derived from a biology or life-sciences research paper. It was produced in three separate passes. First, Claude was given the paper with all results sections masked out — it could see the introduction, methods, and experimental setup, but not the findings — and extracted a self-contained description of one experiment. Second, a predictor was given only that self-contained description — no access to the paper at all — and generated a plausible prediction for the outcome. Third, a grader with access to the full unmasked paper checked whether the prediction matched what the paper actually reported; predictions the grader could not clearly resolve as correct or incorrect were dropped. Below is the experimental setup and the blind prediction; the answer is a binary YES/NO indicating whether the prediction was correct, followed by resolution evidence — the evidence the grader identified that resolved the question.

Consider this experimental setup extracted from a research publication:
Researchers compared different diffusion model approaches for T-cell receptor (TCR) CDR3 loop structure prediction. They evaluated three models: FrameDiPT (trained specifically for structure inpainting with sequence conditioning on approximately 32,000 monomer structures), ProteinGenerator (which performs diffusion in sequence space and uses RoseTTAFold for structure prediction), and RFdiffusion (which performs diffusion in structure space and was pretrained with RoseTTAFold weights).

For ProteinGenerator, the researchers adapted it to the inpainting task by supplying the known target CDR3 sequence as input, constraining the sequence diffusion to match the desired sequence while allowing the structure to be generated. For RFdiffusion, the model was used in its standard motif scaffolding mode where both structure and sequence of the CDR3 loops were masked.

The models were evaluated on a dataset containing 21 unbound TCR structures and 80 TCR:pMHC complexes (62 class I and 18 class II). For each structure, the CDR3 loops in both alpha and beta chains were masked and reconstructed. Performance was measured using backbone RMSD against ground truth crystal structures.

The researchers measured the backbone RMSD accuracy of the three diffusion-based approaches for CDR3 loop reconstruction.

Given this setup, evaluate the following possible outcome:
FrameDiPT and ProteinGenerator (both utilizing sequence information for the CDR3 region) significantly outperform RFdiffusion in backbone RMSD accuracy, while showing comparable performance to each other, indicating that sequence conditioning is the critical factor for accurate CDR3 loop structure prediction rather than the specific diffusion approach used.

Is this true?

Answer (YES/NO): NO